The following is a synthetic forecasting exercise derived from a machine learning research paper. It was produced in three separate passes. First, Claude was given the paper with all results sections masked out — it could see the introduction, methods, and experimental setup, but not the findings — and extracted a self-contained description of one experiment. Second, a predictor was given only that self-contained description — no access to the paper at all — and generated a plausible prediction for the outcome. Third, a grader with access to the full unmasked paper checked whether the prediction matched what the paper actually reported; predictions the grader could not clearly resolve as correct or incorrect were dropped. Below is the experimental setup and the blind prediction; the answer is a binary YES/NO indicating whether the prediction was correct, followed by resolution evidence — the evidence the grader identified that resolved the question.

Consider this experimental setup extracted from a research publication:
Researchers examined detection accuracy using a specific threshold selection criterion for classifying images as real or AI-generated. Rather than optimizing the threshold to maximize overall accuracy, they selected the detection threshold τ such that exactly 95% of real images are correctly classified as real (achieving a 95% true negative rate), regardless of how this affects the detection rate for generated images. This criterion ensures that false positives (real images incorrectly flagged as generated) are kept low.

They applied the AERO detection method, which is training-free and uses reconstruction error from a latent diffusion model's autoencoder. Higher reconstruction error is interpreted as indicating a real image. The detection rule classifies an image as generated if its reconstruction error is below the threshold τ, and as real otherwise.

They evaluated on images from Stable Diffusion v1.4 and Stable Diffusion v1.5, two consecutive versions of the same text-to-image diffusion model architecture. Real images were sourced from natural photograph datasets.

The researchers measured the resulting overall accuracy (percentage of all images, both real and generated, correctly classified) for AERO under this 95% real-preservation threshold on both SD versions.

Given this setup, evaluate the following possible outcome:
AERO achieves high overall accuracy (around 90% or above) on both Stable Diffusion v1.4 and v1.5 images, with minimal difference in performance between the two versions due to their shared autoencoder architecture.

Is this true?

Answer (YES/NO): YES